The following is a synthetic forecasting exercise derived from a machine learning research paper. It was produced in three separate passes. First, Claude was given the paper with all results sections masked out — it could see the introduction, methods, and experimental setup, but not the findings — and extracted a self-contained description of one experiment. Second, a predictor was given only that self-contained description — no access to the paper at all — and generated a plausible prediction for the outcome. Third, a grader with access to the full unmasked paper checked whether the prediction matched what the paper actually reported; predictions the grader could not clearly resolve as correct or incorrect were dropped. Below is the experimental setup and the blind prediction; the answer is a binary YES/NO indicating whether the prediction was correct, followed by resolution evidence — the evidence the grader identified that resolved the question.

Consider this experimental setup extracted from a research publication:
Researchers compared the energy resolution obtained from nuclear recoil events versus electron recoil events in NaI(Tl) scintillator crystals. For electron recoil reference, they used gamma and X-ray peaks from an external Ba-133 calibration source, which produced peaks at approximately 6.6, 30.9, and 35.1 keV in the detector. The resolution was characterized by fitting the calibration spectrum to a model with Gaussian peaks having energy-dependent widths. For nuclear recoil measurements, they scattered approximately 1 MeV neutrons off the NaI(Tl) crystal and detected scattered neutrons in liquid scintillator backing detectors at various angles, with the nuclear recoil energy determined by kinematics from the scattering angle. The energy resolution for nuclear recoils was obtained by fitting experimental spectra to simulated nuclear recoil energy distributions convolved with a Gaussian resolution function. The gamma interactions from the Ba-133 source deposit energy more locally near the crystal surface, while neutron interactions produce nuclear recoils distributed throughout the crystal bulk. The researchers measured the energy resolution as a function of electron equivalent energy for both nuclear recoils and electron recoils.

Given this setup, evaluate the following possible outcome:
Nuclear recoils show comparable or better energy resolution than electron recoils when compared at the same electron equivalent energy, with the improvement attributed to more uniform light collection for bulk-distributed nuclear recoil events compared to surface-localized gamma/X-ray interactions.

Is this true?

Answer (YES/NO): NO